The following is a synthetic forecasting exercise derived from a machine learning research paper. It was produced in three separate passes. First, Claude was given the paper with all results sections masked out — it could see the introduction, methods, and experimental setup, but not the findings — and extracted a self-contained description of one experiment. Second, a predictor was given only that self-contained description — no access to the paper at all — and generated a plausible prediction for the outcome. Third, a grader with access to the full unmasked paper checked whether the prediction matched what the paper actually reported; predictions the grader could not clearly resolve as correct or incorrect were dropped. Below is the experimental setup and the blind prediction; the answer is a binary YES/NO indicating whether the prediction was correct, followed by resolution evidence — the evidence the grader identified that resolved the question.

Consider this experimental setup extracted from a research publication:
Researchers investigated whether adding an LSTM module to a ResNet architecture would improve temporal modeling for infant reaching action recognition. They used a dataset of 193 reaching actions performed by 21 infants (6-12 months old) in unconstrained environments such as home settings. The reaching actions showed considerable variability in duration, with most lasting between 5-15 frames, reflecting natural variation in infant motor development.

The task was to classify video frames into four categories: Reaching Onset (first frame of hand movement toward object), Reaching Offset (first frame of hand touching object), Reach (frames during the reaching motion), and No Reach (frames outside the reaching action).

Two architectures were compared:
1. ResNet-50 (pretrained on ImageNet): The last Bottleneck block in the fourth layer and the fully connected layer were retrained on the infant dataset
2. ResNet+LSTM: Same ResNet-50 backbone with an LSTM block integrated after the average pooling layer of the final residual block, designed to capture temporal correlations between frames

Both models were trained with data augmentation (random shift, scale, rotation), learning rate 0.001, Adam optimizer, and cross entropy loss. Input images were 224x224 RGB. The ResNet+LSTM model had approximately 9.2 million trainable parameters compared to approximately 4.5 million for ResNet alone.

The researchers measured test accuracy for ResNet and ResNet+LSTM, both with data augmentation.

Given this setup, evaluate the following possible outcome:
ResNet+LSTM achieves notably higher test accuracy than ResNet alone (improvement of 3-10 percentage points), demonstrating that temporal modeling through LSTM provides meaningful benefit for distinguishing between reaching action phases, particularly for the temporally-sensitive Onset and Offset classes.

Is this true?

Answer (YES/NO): NO